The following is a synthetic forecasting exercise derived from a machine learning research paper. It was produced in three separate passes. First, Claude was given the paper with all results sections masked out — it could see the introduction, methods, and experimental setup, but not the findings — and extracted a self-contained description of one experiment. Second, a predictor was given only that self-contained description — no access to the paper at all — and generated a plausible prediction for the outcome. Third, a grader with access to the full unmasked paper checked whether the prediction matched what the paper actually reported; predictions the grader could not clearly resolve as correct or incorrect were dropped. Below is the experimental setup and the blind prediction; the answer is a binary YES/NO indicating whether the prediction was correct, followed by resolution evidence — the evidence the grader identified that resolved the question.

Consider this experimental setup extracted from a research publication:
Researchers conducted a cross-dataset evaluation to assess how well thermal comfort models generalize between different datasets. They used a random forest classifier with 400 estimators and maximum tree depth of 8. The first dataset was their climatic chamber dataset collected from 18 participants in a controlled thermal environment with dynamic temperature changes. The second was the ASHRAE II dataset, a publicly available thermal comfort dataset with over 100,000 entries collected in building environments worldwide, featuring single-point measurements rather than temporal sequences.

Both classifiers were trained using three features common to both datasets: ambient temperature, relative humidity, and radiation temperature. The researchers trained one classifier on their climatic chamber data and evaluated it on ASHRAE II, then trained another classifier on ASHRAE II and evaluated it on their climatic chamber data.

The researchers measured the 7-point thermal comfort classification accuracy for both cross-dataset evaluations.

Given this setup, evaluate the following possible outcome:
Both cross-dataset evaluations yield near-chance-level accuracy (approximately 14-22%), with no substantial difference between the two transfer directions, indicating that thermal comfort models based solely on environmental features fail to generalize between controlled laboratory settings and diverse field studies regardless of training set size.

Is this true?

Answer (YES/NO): NO